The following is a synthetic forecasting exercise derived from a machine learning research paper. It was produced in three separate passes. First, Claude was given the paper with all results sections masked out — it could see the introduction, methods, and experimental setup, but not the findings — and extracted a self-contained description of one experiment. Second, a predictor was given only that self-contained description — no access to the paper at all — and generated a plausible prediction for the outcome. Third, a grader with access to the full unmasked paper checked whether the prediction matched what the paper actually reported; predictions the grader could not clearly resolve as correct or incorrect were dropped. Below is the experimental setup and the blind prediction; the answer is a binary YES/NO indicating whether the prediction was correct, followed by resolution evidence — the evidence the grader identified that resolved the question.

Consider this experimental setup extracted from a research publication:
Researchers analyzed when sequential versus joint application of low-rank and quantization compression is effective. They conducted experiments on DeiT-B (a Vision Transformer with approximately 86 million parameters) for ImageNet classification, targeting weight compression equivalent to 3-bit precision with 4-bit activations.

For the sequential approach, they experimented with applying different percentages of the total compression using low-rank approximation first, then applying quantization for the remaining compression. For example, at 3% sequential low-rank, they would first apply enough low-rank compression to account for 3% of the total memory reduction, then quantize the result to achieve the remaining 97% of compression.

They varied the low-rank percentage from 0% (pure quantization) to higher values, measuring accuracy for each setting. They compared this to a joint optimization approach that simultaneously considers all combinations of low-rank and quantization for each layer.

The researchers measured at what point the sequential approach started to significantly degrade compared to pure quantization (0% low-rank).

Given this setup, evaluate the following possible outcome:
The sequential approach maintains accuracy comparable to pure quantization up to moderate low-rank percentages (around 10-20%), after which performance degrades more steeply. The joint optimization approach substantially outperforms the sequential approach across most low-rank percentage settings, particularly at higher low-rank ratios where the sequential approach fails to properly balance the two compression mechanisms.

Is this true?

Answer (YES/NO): NO